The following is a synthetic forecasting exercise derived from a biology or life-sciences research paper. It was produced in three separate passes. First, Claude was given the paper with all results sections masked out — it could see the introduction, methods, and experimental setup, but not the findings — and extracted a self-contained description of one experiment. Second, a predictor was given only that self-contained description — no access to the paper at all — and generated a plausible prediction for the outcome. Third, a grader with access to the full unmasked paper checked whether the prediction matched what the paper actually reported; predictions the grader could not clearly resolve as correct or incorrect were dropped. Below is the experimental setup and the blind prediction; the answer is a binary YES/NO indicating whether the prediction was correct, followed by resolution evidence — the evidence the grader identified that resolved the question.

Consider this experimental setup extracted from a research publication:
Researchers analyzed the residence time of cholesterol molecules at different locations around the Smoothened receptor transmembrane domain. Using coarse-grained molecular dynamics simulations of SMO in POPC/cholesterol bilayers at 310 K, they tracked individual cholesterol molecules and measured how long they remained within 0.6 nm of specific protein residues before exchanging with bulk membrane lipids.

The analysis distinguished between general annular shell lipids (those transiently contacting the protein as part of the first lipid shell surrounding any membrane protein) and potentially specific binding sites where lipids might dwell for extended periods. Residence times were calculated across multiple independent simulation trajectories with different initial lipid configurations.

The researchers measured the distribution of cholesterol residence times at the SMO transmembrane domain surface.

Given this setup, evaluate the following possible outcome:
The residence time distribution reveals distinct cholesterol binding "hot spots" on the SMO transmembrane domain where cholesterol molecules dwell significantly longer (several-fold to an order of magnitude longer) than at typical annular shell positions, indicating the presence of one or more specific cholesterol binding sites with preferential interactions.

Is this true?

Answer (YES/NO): YES